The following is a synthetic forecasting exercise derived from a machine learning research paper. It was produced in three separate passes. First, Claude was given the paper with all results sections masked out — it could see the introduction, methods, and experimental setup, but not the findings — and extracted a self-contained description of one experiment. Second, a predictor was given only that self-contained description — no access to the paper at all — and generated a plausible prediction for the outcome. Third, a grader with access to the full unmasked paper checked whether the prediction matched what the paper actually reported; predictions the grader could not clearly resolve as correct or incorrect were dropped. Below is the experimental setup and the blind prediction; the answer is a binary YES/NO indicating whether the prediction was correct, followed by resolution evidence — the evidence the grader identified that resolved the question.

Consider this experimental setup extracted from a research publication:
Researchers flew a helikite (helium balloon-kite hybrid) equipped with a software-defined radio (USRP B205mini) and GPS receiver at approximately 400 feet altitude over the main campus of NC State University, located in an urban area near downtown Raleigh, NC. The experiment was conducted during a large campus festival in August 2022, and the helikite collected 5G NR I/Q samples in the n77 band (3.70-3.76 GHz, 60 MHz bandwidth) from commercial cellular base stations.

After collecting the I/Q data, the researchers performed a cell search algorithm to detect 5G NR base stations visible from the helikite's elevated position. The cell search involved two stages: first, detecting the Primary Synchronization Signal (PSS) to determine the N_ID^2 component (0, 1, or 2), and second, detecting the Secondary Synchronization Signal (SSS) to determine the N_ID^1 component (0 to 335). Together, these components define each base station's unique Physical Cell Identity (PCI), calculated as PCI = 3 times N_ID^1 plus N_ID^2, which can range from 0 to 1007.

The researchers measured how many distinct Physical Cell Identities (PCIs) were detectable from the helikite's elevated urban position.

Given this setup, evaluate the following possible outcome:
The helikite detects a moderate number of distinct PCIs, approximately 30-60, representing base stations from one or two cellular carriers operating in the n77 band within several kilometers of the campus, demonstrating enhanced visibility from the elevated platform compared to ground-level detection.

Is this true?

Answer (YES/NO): NO